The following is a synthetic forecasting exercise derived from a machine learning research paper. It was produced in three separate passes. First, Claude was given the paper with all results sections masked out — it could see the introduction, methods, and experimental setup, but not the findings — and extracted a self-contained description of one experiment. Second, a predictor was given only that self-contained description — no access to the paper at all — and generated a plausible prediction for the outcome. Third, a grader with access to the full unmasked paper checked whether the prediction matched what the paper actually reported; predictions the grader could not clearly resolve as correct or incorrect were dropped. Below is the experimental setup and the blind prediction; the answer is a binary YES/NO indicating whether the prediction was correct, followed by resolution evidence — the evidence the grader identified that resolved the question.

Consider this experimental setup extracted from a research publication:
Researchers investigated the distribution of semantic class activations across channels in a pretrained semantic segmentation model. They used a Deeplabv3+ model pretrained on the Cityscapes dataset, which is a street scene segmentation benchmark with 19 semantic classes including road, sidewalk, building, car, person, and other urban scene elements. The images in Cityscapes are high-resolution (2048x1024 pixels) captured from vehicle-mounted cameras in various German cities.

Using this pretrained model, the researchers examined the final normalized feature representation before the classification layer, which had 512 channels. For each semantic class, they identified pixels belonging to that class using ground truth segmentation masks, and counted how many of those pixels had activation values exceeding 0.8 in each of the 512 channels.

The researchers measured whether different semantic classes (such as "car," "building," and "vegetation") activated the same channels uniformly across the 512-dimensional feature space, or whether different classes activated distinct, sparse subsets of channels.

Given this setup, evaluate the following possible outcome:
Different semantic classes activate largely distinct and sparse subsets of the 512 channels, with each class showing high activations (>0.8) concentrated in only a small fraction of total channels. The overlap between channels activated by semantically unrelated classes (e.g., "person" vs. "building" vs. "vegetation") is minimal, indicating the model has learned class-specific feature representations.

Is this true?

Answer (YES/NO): YES